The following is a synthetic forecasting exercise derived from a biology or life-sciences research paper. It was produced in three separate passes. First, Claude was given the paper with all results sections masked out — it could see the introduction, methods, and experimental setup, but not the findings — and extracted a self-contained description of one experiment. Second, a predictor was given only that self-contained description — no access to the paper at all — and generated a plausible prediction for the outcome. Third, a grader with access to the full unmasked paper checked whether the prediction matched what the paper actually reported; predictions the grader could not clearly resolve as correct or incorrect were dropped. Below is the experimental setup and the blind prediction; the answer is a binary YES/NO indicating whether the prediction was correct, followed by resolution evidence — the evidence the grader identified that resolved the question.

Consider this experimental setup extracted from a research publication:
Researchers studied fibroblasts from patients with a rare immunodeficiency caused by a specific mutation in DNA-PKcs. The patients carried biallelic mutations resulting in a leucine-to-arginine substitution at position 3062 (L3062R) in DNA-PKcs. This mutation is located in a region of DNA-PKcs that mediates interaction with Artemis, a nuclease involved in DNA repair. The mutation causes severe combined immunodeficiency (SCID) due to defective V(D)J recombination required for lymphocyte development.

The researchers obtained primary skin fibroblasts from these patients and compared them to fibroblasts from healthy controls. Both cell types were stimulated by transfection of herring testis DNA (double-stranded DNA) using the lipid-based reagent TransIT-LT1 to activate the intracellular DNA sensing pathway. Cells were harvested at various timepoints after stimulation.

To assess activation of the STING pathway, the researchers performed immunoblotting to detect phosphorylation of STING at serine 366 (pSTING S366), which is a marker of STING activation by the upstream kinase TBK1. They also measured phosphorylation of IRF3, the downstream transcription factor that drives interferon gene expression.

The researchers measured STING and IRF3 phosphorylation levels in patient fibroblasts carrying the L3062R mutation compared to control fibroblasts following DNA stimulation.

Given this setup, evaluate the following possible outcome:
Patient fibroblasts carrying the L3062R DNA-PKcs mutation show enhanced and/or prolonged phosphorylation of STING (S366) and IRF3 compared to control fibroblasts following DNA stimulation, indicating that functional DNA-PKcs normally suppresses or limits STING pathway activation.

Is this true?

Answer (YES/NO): NO